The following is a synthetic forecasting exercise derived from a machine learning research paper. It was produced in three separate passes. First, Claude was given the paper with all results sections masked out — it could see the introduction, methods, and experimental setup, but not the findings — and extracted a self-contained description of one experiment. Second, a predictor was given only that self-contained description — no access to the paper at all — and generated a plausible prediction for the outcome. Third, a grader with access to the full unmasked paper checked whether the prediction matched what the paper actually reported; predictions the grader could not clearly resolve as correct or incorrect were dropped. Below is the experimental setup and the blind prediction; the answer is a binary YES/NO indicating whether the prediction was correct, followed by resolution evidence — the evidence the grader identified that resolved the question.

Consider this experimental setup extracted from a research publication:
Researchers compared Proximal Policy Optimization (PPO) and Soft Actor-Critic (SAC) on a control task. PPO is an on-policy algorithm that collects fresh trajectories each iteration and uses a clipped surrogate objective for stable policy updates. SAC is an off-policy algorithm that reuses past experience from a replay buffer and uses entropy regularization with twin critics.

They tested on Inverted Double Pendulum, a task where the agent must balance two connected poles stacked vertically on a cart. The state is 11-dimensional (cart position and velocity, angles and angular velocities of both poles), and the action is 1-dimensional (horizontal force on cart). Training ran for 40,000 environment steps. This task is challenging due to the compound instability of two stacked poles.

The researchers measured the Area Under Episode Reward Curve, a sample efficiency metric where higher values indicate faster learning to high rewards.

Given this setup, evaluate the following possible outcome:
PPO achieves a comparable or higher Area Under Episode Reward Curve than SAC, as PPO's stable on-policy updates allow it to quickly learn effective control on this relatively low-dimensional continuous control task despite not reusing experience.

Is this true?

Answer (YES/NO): NO